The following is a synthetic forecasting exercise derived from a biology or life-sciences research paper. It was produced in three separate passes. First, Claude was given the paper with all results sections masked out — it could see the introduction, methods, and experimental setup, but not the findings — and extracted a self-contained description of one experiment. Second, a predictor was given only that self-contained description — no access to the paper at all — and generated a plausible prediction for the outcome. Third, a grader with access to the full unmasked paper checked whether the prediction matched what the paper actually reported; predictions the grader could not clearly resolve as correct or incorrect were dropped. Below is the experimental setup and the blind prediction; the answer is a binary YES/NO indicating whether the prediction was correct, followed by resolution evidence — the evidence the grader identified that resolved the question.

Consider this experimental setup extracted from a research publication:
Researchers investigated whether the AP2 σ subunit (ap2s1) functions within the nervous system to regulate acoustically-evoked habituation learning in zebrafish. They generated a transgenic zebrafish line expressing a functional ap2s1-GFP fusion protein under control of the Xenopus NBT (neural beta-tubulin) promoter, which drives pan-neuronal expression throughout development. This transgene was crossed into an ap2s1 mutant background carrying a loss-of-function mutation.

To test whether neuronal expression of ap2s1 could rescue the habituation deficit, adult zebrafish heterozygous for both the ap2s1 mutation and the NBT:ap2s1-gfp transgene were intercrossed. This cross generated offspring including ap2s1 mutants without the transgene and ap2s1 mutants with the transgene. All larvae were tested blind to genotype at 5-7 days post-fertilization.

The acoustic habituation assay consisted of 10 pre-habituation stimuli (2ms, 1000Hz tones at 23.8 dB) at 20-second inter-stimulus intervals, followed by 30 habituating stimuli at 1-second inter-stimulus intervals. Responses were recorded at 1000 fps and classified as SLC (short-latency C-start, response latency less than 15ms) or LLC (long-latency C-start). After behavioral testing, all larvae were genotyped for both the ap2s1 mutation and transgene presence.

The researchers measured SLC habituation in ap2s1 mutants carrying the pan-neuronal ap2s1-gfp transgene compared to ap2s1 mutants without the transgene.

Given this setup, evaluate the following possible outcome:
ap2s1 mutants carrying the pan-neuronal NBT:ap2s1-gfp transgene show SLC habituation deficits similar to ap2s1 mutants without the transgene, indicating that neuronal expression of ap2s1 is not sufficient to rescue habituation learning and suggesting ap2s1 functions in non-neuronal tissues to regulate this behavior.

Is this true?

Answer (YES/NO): NO